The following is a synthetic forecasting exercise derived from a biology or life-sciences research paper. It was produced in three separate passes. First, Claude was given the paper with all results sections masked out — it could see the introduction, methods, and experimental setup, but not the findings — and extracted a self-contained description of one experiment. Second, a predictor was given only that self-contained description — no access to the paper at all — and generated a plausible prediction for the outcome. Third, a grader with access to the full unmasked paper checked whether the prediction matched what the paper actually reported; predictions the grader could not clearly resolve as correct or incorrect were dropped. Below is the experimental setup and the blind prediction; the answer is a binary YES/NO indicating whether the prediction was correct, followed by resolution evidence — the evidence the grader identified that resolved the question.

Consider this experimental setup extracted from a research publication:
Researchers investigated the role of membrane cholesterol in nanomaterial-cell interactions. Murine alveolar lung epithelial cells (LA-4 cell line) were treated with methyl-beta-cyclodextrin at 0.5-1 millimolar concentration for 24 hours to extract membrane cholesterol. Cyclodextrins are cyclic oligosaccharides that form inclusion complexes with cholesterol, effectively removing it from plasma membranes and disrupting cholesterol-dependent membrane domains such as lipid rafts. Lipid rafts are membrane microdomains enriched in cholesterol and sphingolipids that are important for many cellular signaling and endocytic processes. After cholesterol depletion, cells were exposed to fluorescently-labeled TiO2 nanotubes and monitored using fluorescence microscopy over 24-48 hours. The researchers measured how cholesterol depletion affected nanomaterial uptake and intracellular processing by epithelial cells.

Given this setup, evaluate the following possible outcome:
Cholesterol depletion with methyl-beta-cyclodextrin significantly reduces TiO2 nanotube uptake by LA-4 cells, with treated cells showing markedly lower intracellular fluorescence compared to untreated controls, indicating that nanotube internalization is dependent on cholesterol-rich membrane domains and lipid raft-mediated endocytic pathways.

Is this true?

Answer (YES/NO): NO